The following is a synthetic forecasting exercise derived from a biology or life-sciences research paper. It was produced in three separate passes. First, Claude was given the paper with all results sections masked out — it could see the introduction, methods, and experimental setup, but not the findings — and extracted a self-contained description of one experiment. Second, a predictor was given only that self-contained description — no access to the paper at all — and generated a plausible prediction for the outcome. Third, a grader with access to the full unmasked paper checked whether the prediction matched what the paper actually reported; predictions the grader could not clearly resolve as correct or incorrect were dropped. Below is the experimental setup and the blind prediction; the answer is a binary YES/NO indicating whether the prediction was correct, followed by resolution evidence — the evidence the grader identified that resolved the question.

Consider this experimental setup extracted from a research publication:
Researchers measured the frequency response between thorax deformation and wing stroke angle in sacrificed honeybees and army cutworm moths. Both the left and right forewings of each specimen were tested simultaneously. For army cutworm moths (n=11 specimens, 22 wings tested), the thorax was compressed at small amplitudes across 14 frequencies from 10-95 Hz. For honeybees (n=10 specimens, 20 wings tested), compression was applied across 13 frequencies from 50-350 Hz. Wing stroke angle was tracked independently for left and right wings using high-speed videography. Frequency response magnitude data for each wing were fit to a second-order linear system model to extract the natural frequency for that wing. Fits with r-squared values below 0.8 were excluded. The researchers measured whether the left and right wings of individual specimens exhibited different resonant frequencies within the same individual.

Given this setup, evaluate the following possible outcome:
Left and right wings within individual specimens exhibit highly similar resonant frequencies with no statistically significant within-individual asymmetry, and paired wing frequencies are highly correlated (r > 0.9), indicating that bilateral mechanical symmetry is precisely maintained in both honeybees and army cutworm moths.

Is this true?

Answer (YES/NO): NO